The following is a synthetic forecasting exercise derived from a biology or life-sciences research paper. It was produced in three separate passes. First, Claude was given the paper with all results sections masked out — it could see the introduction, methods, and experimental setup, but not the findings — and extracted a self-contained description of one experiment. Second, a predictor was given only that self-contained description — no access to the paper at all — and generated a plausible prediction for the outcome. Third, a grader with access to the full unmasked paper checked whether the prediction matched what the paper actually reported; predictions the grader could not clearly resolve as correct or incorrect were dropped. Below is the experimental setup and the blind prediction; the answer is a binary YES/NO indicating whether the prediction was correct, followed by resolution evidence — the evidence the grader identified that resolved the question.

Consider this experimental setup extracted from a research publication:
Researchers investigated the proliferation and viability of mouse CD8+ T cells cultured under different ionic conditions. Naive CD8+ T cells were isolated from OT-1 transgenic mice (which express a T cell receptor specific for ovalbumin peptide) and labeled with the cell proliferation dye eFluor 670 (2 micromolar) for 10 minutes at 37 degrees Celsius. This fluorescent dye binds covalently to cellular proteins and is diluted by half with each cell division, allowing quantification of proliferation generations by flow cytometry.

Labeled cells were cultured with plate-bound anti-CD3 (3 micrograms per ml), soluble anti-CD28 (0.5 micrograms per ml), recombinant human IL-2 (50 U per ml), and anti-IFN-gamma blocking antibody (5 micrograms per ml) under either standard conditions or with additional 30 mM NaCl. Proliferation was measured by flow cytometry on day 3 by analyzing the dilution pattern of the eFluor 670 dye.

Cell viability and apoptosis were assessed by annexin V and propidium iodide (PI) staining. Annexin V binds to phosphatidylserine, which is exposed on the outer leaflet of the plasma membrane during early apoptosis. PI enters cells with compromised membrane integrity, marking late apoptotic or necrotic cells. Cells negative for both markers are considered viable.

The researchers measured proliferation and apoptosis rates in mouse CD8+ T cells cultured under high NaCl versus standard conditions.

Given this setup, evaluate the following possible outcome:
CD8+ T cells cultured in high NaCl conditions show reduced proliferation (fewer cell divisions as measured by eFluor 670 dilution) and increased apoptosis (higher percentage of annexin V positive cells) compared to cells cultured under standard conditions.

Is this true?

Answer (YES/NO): NO